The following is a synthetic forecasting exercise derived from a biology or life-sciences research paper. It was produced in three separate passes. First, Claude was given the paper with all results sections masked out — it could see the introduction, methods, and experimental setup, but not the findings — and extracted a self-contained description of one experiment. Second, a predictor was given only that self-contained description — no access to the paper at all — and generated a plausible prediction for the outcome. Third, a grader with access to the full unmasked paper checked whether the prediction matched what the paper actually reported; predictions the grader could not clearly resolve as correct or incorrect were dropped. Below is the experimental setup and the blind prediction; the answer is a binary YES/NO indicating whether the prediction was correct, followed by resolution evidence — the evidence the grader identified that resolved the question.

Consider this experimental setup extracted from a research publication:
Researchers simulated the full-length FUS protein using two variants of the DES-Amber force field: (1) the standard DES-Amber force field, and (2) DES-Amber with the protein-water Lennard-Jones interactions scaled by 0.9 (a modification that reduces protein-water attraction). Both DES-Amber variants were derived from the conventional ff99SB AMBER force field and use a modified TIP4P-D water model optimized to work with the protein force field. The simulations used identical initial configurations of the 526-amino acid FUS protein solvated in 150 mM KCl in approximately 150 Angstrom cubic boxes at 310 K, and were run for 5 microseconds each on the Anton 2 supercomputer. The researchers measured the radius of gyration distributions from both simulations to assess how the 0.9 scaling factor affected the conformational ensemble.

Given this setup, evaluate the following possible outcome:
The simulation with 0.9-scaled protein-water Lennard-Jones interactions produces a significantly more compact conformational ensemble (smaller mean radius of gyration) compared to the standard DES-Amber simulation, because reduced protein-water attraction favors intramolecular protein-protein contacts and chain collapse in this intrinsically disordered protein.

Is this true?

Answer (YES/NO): YES